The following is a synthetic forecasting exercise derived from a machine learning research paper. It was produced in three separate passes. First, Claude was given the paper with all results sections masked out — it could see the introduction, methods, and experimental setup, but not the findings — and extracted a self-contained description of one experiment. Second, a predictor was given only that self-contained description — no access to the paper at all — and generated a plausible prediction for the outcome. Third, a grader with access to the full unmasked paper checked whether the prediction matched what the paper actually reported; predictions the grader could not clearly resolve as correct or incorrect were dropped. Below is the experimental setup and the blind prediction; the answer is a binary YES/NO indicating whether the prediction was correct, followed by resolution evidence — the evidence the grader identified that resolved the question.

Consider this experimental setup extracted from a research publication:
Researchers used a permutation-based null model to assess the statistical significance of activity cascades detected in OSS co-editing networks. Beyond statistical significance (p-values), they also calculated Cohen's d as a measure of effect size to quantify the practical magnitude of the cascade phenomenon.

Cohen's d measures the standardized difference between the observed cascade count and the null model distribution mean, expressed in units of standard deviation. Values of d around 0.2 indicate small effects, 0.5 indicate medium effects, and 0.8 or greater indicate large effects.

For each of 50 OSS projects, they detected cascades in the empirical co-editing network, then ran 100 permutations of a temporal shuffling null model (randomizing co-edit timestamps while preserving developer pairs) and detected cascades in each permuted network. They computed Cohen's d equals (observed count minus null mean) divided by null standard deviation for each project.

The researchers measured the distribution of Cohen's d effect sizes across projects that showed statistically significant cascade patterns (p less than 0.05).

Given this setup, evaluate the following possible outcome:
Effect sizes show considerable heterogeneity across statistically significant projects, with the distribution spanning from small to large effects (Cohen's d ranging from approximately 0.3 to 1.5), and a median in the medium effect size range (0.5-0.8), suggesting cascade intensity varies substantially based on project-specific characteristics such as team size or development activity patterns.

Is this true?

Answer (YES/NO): NO